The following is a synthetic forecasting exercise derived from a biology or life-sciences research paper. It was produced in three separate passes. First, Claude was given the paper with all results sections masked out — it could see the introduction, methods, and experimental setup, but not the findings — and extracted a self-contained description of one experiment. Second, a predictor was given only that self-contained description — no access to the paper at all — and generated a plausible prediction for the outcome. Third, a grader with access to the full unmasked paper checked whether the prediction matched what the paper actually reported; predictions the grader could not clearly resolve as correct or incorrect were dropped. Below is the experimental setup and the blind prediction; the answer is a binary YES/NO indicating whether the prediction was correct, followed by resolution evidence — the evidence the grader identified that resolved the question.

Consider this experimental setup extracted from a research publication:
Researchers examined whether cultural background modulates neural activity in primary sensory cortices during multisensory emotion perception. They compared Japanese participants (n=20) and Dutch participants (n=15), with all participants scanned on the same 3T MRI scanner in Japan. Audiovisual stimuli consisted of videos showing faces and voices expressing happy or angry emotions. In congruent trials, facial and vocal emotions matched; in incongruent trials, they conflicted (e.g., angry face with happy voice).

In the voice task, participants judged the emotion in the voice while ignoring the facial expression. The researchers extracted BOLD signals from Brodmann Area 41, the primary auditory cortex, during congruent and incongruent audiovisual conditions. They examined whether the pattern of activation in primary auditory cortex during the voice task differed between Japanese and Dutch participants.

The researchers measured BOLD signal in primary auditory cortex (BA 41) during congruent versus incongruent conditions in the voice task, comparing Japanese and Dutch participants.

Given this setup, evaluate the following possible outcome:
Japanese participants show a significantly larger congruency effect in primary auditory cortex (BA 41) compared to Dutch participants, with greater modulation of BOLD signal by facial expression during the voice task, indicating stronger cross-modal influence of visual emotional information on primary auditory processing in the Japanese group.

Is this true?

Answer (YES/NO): NO